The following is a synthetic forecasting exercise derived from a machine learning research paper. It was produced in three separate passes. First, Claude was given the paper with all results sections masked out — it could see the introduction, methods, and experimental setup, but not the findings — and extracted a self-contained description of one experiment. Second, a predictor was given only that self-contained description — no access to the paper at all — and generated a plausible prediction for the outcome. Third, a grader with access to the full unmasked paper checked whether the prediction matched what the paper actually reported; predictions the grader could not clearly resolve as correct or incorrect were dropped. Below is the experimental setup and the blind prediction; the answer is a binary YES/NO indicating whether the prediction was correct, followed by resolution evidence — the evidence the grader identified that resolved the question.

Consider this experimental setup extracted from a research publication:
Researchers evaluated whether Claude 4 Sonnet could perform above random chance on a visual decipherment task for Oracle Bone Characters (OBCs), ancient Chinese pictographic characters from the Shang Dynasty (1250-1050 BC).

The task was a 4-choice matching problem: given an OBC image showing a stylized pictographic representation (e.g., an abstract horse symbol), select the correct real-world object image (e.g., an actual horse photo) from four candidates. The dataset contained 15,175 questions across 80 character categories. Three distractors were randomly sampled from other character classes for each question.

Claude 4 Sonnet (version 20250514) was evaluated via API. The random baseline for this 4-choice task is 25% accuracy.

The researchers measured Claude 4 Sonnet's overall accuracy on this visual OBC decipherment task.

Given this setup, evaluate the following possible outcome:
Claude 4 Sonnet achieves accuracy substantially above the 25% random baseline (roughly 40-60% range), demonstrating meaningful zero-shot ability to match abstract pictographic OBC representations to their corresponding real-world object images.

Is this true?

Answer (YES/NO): NO